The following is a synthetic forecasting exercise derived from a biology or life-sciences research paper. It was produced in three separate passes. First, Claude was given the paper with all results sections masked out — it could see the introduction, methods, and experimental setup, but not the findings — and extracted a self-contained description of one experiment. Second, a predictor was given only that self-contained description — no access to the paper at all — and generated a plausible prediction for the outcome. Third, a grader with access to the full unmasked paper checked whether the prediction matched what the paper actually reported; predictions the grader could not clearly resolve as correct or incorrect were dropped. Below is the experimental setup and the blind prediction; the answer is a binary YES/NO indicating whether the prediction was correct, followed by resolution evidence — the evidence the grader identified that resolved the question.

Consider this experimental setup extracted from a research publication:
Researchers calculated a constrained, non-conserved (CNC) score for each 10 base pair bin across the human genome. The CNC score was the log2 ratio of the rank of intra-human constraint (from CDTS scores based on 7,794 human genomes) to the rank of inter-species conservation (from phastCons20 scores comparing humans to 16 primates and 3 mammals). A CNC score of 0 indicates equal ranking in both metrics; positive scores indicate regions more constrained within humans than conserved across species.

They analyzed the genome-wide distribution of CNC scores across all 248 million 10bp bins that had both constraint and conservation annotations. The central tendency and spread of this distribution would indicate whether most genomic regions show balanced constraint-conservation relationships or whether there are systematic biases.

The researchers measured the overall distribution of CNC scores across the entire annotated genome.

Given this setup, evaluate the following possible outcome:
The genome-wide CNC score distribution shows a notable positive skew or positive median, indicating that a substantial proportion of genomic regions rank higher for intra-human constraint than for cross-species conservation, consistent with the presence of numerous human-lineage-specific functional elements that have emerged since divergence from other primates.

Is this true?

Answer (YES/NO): NO